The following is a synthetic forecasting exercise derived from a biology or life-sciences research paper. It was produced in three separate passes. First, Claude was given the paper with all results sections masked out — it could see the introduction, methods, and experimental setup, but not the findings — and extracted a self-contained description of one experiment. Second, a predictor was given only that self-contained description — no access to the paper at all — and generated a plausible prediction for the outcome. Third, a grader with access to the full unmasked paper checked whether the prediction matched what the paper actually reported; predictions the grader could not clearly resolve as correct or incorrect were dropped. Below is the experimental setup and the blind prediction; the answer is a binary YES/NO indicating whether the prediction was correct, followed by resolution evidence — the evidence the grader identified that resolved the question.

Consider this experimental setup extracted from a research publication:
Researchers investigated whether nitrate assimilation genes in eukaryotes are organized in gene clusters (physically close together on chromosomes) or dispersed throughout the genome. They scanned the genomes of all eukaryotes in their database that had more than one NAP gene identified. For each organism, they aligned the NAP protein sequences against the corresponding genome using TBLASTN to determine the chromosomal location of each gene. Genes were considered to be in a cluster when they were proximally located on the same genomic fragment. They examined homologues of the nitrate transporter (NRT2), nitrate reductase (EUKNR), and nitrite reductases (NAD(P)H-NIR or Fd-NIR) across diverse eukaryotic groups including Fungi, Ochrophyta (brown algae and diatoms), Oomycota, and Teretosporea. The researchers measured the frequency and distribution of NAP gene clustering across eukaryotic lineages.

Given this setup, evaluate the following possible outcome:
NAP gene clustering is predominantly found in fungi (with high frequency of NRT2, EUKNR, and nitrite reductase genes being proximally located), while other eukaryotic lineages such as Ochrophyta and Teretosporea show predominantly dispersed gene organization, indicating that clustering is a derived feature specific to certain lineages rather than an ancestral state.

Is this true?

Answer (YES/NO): NO